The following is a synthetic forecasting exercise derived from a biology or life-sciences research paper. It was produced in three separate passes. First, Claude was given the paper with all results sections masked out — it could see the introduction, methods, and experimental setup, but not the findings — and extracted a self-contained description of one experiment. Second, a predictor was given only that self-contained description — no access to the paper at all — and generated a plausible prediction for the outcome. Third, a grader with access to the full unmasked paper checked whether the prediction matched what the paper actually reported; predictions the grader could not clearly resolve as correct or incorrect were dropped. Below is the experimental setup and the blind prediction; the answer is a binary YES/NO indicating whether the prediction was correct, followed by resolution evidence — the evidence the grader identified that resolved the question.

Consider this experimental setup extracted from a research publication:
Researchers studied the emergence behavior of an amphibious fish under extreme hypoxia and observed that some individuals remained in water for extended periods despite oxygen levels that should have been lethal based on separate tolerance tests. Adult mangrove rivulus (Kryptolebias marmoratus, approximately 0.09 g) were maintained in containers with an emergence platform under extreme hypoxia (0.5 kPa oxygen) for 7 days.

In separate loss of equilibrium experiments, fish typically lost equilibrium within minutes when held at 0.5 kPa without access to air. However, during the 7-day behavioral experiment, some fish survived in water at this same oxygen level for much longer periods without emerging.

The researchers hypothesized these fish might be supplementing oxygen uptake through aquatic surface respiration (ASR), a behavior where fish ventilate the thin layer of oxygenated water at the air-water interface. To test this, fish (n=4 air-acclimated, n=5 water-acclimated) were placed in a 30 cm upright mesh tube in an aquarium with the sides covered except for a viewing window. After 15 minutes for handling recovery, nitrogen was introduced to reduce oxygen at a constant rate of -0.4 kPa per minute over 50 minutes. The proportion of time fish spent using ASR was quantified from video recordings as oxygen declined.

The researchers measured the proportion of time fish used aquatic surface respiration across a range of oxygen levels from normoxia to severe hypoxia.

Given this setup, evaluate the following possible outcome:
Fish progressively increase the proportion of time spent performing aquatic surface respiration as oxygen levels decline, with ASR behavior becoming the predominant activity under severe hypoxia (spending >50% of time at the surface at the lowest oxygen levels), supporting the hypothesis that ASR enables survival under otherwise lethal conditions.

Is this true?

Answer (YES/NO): YES